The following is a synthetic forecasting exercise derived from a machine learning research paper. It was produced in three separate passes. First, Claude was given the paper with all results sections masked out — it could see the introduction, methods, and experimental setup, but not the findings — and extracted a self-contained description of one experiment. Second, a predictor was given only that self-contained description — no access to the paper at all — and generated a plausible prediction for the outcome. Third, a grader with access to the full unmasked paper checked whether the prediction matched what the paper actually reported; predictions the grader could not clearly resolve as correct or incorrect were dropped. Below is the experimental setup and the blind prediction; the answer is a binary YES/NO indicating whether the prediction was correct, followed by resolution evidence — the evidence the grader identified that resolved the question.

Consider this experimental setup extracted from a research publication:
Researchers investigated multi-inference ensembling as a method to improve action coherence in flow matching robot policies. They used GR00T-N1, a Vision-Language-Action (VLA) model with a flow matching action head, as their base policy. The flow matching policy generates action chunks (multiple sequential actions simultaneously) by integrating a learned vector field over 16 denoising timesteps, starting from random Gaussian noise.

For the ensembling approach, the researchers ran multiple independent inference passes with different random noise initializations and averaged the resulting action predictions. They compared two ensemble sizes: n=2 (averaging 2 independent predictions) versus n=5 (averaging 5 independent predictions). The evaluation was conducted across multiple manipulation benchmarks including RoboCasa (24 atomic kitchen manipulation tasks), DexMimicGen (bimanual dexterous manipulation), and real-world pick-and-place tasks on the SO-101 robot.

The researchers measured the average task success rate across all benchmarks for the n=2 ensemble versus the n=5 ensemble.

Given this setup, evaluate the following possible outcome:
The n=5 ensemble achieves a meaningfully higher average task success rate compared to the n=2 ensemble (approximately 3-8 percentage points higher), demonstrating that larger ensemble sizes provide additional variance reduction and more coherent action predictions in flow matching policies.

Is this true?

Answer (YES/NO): NO